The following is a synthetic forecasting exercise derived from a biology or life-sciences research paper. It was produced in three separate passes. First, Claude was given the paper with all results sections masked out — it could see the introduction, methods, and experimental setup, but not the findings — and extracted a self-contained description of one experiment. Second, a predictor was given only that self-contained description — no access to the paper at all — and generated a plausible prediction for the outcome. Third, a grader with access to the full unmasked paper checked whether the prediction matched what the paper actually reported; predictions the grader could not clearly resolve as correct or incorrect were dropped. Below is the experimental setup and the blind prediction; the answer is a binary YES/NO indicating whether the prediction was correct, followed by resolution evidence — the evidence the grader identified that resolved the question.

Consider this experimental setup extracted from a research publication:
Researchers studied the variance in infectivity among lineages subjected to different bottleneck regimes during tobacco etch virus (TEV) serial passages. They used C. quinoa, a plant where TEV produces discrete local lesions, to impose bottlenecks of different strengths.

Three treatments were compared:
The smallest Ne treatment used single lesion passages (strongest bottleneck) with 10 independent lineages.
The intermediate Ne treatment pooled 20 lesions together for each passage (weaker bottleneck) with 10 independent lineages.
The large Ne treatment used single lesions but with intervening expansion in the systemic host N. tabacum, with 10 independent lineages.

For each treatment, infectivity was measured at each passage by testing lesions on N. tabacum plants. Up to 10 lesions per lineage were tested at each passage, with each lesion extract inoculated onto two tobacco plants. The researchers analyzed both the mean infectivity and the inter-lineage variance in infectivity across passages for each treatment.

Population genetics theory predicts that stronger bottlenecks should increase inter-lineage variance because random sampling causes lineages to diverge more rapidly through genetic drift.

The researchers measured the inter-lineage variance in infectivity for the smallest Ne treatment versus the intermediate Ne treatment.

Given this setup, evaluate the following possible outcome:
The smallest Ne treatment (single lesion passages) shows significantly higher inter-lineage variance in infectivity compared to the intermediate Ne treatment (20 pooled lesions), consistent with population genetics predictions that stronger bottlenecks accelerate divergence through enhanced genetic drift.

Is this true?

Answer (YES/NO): YES